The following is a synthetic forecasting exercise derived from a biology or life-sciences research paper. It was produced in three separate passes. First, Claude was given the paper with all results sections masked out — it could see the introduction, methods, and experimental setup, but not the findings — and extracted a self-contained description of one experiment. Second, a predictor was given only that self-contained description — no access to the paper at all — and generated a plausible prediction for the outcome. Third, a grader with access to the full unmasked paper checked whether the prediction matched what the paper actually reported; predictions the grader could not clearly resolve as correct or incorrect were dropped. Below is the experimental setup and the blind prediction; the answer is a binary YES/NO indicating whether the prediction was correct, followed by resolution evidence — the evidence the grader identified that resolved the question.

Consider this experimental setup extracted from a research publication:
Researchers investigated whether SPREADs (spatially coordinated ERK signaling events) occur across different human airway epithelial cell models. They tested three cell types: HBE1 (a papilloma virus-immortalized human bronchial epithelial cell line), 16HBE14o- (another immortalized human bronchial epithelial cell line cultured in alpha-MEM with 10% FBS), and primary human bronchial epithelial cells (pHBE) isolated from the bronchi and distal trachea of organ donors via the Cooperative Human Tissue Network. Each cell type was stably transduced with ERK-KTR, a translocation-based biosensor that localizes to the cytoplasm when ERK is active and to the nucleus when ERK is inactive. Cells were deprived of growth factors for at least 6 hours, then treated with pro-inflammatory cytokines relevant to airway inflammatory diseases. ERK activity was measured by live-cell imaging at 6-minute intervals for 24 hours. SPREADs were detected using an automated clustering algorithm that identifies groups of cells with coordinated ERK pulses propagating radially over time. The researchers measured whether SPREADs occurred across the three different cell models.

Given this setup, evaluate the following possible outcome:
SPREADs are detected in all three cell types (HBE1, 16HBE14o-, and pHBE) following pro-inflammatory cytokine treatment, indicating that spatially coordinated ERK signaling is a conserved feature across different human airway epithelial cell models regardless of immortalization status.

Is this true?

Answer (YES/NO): YES